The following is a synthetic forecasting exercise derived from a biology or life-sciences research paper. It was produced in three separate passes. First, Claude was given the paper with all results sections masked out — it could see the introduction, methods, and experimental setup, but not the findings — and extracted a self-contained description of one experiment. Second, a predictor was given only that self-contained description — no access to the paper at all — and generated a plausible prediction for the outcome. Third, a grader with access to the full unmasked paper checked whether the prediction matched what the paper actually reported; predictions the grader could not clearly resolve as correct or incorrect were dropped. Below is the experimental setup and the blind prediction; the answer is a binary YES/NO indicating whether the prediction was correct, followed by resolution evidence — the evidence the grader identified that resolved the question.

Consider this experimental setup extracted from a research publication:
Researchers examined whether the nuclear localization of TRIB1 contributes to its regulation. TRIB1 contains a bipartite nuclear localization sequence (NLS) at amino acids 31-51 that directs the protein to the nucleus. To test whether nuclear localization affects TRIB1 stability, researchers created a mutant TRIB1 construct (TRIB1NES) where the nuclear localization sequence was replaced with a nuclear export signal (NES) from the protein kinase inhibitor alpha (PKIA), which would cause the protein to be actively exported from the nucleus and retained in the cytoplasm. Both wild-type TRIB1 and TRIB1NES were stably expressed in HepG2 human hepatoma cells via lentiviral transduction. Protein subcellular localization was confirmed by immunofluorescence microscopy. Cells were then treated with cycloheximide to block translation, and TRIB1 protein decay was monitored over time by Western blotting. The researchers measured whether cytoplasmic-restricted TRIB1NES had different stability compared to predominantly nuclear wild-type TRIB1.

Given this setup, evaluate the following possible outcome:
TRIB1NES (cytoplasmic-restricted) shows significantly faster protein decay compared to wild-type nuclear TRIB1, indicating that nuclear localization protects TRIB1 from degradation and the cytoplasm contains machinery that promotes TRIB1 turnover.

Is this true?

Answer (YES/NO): NO